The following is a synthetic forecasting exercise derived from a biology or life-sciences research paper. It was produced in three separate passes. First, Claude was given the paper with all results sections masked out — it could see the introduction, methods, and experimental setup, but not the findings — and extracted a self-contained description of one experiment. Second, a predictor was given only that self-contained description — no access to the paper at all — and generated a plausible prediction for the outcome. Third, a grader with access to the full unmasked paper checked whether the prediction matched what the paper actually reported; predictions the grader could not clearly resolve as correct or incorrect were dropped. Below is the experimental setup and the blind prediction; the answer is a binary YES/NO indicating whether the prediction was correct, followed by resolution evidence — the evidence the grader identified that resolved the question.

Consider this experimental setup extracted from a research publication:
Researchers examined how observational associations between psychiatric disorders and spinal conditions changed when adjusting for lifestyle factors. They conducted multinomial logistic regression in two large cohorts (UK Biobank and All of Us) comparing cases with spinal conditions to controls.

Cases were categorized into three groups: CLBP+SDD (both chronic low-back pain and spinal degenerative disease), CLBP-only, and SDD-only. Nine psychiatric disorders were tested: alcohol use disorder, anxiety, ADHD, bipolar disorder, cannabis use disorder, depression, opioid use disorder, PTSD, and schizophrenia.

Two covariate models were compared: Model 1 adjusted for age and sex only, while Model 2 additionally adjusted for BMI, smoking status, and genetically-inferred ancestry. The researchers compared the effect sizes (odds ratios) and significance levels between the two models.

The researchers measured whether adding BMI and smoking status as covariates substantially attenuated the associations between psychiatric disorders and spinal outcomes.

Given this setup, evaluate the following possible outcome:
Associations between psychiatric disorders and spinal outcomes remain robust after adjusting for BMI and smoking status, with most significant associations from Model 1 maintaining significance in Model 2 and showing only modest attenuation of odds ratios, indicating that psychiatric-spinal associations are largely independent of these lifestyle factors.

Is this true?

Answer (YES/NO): YES